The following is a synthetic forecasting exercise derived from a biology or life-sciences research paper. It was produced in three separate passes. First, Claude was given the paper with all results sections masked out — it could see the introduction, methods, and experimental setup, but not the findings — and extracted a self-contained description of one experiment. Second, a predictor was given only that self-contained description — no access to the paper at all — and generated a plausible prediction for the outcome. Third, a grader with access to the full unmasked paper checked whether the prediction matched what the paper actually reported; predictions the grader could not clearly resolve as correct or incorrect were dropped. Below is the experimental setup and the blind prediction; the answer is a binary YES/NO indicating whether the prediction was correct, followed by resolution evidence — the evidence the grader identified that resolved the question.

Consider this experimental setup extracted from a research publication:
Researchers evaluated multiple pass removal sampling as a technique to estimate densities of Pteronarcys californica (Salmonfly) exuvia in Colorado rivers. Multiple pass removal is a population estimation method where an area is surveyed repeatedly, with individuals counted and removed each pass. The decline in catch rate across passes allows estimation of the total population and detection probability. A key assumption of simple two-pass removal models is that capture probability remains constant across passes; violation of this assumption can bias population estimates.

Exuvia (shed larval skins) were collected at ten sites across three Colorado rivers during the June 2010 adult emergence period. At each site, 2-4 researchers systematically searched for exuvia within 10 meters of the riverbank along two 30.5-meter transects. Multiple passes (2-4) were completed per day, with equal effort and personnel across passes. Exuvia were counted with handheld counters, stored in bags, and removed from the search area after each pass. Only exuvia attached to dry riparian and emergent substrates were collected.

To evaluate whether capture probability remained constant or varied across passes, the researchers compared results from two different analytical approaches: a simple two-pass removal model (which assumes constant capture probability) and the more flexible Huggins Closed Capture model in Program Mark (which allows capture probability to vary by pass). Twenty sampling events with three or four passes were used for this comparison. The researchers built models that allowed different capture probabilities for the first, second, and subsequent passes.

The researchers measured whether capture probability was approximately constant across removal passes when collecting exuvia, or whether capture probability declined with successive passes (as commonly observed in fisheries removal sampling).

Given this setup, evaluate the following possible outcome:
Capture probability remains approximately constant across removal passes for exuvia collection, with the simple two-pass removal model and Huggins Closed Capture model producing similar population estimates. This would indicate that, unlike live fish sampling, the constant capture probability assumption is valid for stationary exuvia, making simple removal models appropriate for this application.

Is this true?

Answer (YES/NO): YES